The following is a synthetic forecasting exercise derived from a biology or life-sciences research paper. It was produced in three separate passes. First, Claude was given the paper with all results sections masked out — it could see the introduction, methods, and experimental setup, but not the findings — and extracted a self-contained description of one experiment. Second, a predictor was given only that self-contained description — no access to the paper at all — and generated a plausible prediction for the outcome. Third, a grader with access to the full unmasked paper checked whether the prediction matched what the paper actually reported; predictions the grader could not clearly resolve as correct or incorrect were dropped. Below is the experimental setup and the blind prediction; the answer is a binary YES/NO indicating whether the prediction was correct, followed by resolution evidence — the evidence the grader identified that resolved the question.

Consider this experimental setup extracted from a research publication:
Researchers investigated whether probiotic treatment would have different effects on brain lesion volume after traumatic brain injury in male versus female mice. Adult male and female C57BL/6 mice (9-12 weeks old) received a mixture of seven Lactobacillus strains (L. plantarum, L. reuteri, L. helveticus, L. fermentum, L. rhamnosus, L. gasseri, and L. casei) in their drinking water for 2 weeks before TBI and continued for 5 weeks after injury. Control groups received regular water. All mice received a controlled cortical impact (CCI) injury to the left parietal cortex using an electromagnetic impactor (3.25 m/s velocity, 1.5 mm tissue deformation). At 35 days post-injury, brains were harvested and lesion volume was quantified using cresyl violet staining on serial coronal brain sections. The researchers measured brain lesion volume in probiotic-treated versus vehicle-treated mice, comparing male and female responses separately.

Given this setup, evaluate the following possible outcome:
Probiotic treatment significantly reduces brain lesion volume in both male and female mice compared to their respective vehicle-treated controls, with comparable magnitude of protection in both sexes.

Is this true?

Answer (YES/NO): NO